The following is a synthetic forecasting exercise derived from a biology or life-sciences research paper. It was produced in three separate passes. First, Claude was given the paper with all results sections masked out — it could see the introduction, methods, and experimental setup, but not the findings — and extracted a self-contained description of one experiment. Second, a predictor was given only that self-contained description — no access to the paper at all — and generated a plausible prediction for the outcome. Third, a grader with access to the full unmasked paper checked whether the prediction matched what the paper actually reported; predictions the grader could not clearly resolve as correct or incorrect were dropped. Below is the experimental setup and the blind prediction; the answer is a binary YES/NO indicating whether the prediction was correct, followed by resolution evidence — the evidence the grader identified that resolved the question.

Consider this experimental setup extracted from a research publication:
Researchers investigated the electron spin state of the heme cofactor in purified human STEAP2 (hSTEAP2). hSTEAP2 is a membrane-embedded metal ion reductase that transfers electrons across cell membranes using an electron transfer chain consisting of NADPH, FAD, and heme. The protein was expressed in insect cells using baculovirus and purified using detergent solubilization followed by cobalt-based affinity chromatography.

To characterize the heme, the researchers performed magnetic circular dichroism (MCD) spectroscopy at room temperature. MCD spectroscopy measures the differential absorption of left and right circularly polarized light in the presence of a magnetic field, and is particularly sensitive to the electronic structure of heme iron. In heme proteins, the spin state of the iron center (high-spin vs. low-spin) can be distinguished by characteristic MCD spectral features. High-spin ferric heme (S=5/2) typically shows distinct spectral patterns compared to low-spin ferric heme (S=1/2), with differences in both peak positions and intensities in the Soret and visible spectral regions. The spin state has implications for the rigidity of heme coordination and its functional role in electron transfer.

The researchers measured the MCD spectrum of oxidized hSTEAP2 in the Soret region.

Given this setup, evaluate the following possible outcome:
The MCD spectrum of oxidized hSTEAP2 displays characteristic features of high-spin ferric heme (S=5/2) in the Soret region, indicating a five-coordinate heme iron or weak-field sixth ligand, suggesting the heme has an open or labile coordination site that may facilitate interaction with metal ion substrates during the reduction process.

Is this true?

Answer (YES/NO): NO